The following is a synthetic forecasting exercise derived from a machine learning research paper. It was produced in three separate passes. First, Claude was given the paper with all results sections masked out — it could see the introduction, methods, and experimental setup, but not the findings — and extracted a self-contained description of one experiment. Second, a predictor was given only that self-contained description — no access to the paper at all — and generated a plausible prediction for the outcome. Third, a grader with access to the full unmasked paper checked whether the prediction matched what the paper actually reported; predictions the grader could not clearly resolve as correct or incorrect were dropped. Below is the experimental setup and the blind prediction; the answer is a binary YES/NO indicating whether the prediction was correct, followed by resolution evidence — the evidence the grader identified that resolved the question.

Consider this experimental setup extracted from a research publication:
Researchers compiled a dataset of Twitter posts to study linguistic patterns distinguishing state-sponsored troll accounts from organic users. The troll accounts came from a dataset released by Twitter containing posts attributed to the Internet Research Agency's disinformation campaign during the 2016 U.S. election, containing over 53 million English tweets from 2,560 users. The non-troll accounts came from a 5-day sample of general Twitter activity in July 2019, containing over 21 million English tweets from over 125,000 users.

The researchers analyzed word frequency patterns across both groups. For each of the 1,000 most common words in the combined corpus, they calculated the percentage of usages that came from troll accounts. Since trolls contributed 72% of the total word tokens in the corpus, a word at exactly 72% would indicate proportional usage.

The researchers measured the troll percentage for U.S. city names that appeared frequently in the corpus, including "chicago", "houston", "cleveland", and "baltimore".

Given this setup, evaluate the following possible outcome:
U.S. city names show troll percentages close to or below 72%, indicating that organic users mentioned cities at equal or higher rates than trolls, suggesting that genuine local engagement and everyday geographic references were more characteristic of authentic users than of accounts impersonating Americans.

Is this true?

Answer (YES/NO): NO